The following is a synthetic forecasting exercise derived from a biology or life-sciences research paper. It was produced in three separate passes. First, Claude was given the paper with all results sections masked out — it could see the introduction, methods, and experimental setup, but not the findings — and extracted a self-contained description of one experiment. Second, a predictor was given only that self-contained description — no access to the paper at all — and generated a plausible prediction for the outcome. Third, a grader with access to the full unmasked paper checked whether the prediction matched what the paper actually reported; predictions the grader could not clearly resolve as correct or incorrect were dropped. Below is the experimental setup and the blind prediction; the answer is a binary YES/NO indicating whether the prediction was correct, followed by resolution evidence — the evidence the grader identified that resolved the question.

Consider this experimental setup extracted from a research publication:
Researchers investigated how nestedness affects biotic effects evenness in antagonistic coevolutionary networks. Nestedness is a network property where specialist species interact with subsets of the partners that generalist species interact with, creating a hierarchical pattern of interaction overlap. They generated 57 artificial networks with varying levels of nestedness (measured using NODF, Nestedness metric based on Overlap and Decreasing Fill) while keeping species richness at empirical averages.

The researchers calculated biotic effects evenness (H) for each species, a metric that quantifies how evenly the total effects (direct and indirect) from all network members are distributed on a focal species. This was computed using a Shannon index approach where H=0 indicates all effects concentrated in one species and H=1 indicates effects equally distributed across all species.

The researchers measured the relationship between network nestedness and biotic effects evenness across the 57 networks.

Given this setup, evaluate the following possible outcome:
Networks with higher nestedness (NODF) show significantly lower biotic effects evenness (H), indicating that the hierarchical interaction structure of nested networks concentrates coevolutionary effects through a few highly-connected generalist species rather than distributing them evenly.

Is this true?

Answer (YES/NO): NO